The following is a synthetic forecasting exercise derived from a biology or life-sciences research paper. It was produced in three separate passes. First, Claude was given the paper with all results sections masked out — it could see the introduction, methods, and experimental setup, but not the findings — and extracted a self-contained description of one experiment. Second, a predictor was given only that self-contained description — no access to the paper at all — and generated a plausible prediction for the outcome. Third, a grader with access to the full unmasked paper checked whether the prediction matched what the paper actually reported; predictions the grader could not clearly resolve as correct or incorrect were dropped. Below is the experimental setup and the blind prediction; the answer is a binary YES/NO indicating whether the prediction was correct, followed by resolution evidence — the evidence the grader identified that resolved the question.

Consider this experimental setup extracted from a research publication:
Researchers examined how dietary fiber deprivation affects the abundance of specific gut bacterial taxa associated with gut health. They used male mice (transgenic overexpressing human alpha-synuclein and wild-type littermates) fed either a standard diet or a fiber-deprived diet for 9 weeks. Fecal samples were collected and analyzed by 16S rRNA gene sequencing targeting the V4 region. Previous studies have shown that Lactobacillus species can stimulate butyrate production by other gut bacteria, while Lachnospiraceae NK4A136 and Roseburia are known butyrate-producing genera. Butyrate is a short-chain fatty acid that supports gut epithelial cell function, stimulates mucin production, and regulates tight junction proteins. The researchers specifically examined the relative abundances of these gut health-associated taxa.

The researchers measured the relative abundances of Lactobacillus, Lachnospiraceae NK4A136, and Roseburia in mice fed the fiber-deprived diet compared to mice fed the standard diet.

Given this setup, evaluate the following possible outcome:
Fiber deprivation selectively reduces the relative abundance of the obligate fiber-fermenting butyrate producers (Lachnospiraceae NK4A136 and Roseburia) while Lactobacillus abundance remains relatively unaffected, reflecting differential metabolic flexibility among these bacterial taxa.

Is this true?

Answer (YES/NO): NO